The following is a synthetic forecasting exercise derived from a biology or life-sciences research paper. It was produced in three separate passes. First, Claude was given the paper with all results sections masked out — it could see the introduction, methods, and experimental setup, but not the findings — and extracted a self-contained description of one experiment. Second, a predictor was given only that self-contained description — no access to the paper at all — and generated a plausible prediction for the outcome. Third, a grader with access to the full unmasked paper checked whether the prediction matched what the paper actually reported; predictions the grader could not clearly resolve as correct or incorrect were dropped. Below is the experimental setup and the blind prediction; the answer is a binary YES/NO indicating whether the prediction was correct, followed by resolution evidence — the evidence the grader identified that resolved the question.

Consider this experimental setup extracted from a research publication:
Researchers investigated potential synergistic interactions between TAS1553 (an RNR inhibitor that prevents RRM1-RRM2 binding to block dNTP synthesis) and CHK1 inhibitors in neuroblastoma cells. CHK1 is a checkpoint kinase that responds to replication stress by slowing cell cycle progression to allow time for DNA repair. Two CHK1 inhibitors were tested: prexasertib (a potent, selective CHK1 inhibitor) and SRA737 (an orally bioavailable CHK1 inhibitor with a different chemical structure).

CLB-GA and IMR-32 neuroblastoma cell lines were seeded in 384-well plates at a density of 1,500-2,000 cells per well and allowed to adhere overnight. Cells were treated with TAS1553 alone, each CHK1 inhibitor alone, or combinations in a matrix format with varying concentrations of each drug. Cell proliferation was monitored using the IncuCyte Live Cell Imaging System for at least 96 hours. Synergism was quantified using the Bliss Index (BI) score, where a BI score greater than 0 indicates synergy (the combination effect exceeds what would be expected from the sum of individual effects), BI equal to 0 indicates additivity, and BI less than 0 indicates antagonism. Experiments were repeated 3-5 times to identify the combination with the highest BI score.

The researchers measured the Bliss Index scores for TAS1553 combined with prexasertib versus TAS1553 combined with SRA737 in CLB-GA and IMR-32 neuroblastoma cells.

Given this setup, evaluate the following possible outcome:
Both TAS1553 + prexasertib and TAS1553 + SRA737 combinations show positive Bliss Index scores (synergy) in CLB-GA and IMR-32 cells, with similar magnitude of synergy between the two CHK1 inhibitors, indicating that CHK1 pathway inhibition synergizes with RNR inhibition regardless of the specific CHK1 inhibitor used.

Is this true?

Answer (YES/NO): NO